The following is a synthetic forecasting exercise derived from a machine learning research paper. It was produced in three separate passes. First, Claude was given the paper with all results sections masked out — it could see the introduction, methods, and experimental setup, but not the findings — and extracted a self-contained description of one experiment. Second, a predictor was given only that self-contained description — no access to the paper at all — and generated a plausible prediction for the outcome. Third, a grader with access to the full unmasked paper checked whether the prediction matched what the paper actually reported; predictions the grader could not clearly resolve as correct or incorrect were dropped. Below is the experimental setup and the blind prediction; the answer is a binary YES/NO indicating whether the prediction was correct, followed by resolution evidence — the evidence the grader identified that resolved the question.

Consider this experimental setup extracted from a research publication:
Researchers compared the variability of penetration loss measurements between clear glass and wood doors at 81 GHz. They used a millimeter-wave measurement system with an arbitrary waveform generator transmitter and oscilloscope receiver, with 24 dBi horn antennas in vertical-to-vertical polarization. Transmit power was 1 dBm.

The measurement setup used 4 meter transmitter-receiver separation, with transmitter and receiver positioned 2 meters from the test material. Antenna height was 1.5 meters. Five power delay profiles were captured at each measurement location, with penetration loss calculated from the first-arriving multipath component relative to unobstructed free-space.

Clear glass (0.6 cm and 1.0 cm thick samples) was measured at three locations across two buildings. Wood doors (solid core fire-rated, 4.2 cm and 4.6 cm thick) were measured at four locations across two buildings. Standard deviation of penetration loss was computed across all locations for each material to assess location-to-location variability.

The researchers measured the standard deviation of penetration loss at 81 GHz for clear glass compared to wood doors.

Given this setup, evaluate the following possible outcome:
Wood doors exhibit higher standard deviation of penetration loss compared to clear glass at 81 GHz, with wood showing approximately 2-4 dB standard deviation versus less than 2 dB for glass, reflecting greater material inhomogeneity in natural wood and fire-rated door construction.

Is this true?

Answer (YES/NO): YES